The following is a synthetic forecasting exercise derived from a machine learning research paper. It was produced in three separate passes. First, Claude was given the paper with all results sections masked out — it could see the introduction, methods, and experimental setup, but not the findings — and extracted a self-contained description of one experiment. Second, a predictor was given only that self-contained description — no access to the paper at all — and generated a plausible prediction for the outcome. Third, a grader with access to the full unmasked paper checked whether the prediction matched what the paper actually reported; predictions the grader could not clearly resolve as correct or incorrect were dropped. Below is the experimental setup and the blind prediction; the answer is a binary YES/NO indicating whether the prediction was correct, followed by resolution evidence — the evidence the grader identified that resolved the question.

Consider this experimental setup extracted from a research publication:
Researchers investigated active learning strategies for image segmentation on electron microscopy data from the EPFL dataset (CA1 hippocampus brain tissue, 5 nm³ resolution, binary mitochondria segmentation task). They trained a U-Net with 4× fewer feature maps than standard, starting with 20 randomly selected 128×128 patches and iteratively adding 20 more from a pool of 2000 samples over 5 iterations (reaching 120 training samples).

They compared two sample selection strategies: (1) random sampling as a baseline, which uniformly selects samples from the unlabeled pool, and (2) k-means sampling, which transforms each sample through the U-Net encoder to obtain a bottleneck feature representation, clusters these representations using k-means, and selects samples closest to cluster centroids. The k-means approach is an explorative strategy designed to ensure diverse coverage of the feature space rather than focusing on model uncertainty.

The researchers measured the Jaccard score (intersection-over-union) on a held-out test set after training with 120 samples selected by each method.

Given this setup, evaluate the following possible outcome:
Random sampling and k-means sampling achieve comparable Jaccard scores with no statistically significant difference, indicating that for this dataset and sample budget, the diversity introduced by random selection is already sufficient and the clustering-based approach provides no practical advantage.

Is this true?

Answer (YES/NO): NO